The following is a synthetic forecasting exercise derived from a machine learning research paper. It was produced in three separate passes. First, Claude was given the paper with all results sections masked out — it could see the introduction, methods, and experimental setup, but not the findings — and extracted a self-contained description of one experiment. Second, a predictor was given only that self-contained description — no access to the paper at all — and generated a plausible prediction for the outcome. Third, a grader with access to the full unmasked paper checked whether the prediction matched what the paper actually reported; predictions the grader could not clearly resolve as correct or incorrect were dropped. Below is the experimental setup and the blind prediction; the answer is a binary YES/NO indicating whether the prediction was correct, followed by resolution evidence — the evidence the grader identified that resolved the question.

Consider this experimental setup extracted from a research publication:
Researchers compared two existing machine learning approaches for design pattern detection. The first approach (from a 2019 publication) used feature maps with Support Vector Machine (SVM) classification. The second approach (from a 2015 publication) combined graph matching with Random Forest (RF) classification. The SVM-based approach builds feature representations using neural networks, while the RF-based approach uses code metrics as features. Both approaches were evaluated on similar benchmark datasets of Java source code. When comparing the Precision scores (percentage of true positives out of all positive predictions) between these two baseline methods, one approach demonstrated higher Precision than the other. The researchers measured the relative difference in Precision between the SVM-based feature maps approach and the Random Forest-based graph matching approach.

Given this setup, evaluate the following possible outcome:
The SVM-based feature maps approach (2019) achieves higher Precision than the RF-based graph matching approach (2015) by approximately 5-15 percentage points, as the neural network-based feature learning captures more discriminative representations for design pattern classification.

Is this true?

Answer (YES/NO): NO